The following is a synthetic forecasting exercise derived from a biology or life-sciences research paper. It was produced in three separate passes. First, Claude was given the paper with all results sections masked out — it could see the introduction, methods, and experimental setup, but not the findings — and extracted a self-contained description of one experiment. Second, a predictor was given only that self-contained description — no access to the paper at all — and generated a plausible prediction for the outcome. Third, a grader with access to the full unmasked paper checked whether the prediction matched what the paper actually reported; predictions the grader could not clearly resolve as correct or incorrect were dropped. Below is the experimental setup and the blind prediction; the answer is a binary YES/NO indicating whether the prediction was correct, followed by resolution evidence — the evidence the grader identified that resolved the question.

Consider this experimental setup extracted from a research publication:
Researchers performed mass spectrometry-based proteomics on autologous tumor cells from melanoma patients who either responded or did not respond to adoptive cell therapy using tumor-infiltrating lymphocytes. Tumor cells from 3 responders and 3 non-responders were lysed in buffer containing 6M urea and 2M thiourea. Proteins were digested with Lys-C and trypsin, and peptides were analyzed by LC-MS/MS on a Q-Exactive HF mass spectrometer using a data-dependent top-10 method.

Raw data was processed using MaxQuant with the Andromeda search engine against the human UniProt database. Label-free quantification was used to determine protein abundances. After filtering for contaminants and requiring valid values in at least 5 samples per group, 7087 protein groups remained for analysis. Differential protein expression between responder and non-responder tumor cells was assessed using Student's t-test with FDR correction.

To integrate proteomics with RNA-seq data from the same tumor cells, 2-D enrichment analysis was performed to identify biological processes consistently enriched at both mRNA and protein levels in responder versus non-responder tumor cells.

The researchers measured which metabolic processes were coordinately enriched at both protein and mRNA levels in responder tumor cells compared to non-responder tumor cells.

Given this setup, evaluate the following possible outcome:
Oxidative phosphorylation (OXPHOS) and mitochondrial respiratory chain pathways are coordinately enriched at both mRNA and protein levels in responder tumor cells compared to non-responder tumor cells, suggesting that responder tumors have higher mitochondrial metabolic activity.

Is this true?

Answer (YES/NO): NO